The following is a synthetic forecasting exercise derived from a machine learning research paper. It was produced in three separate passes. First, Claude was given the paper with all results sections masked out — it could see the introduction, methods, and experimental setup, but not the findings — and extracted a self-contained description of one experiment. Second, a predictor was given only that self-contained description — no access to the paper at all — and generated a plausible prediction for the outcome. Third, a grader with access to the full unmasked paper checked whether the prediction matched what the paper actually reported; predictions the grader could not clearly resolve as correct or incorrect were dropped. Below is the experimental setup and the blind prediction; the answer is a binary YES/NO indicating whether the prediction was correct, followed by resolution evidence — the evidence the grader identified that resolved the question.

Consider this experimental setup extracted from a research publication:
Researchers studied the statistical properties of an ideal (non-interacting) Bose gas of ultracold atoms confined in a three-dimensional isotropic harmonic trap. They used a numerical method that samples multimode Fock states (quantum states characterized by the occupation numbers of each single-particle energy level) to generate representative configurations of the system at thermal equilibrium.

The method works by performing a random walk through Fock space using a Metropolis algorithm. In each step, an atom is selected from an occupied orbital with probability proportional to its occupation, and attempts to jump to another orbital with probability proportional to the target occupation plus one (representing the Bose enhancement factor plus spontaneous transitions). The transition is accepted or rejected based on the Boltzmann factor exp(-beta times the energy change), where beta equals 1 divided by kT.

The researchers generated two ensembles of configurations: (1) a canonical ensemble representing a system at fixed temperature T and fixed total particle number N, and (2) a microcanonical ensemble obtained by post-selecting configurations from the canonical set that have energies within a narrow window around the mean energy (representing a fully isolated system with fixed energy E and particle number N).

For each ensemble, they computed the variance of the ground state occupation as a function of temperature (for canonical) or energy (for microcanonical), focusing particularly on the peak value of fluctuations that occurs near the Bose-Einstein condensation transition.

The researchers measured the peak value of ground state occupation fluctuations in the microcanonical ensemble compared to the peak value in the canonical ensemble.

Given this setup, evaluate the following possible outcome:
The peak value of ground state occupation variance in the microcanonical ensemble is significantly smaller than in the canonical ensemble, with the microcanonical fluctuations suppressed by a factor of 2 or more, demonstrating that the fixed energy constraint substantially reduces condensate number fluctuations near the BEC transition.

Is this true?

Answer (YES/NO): YES